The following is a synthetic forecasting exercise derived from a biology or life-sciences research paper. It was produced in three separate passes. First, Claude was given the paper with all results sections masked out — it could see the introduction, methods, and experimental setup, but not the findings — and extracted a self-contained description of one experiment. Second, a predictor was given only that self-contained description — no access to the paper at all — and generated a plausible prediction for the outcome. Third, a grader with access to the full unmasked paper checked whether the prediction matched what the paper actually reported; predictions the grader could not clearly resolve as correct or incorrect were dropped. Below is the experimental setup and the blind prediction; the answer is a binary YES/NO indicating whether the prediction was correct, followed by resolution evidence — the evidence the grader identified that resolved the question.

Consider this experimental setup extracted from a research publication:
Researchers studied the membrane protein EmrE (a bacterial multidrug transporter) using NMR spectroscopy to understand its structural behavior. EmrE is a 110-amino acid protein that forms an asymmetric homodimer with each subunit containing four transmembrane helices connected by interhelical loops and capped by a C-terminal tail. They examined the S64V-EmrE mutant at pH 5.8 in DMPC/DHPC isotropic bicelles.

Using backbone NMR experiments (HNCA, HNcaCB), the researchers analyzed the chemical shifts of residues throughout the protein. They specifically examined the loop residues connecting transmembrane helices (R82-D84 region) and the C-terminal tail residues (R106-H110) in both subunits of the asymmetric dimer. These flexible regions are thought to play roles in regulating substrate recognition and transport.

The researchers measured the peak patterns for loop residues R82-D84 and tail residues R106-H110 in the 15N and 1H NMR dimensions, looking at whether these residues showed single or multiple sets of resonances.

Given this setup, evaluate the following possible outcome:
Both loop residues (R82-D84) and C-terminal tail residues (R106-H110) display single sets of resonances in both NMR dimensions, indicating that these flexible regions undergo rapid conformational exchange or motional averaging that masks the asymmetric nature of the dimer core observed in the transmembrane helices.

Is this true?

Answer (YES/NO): NO